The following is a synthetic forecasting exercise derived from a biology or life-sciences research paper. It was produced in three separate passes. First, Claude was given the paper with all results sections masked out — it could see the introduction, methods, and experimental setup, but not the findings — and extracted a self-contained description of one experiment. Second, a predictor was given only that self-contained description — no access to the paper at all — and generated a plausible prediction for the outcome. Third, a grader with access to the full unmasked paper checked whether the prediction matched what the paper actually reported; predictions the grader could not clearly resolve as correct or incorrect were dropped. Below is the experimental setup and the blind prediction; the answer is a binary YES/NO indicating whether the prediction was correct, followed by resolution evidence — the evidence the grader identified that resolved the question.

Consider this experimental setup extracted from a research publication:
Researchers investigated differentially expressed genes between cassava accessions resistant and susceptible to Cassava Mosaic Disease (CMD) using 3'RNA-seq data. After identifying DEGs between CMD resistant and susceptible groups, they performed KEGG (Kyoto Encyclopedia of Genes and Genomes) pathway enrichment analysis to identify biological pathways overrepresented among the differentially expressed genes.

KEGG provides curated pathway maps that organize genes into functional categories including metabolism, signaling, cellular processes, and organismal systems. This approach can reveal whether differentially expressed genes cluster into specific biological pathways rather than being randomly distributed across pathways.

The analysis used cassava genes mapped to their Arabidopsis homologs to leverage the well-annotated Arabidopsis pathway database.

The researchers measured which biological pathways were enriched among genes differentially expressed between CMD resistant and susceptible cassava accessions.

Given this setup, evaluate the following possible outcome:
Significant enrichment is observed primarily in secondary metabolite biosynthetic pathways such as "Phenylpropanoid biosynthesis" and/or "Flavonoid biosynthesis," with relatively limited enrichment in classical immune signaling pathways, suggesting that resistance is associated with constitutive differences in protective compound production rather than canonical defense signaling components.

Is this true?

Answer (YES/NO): NO